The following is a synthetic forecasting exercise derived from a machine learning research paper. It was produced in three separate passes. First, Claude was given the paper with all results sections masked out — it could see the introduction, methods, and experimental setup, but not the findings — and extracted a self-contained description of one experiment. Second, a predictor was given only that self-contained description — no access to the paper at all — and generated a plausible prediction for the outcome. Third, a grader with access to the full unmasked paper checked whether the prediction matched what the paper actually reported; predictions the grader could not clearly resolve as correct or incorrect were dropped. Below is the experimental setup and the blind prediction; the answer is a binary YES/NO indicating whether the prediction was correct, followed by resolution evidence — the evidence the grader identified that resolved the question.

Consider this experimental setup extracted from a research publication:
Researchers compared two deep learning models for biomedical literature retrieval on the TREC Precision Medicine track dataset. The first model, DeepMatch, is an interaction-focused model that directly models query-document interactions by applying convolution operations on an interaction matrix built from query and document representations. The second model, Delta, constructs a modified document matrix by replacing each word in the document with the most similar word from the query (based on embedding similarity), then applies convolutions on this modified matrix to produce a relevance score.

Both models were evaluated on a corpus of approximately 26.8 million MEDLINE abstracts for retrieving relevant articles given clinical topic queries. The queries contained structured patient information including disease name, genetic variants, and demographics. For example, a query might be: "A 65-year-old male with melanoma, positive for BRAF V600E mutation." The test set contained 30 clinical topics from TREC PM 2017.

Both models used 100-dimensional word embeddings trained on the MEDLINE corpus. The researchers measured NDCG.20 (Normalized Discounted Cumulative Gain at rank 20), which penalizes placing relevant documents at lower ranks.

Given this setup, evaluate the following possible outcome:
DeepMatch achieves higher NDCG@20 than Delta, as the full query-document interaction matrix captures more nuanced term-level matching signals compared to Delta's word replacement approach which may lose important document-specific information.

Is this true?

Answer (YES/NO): NO